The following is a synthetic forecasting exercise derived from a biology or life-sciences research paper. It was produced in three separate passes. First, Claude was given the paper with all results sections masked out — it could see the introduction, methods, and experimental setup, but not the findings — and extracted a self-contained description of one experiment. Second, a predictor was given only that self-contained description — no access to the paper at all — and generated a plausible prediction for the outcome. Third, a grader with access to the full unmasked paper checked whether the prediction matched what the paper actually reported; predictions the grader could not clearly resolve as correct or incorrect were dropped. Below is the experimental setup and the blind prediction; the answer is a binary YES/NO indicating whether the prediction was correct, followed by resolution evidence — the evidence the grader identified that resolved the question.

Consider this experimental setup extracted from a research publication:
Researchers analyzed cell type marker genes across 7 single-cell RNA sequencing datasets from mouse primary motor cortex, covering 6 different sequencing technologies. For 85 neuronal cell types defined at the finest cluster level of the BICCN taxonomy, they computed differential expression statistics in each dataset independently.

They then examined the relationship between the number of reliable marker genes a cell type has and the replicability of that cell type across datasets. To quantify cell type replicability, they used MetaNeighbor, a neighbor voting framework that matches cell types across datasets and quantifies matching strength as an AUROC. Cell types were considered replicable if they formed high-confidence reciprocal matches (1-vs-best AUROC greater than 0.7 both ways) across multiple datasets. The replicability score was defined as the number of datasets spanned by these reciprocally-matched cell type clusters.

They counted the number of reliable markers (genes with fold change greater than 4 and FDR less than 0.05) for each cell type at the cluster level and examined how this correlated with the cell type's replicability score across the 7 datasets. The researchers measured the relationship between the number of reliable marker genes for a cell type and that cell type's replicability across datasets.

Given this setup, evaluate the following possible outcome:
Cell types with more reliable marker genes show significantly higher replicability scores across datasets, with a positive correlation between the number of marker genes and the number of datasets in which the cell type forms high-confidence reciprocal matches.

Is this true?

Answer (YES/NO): YES